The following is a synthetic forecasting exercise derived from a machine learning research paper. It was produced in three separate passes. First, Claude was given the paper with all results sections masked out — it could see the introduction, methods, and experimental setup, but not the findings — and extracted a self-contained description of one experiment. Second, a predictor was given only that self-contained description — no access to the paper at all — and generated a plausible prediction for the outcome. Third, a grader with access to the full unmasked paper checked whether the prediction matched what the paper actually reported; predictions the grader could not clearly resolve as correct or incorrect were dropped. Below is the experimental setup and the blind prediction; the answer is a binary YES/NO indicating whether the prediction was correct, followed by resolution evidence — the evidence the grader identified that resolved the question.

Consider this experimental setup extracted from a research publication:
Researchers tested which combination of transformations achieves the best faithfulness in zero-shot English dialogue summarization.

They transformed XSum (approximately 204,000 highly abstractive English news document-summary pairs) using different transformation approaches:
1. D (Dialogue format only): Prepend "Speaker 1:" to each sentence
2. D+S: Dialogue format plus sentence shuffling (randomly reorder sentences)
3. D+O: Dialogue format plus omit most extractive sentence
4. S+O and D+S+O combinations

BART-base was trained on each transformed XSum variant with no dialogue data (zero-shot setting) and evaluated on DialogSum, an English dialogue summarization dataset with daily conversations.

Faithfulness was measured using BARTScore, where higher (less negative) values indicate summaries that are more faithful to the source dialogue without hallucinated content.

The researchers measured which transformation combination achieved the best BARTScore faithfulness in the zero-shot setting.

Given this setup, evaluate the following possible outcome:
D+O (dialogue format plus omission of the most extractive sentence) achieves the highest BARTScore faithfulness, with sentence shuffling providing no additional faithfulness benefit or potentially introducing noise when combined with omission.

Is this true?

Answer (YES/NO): NO